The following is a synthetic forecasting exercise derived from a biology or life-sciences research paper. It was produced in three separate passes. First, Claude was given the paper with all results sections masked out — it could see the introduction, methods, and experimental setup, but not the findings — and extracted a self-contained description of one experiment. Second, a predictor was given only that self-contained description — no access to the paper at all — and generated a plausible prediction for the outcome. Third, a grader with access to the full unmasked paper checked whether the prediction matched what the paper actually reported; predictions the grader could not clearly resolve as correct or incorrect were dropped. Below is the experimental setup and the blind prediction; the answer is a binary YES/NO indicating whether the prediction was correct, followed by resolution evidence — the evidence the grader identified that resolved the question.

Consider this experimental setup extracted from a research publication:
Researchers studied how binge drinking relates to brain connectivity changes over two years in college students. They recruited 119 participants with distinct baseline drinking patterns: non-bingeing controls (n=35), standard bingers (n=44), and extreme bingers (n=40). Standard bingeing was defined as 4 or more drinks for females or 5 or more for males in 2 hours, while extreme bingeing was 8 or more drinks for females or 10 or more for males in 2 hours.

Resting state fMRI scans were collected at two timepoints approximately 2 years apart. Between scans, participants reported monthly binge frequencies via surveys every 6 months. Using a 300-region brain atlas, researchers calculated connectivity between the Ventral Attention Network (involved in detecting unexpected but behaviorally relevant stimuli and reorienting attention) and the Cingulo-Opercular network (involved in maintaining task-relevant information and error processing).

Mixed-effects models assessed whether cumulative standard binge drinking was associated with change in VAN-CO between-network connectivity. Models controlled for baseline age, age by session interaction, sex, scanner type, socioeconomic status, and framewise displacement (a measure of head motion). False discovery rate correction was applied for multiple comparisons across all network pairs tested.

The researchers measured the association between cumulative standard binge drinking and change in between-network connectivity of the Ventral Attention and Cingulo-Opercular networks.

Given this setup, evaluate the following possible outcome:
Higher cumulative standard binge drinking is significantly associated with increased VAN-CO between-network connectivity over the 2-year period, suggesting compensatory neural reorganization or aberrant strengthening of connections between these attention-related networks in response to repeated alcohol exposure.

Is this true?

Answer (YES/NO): NO